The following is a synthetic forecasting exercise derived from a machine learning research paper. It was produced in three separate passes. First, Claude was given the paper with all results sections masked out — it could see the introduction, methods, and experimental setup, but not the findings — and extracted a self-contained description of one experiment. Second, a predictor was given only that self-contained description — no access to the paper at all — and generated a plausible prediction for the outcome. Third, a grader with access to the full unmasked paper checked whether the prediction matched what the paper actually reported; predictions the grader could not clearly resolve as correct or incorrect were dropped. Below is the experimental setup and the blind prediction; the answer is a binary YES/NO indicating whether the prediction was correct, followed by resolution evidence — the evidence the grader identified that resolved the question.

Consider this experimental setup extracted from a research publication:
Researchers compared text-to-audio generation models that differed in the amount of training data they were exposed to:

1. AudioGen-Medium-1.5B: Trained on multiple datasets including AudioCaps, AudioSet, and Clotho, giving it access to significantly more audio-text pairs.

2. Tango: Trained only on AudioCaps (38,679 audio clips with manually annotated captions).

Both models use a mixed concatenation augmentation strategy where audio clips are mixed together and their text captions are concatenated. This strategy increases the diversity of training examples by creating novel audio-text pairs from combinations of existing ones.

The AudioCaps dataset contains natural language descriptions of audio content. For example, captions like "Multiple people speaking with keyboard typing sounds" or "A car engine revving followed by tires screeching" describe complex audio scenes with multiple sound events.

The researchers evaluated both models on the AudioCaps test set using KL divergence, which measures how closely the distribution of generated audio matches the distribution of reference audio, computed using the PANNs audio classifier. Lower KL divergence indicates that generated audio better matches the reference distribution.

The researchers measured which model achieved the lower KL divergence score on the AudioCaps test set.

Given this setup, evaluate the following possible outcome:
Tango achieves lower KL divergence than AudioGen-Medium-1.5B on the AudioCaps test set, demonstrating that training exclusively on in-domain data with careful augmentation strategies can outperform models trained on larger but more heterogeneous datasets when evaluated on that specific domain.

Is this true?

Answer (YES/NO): YES